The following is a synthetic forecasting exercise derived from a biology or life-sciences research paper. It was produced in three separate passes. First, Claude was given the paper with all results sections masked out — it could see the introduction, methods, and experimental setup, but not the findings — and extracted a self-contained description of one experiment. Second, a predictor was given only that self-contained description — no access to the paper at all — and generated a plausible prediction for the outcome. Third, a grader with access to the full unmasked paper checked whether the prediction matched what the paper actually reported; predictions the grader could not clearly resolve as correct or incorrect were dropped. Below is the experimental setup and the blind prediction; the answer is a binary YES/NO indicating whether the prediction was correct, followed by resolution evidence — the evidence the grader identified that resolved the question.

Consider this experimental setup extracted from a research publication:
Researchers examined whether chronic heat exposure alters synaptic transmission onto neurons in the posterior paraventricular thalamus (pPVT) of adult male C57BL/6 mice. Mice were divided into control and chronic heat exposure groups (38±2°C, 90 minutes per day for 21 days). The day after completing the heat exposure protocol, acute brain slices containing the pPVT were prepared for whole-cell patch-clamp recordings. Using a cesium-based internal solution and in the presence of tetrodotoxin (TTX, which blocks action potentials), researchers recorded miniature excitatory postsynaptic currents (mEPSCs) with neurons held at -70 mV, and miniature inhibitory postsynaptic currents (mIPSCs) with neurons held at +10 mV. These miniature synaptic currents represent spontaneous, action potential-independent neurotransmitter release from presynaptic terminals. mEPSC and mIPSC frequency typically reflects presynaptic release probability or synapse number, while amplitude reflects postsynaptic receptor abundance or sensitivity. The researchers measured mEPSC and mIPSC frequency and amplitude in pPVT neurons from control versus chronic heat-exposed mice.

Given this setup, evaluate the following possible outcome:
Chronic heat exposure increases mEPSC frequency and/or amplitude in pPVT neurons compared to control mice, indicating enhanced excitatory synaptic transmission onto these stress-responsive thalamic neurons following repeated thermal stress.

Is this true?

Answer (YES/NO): YES